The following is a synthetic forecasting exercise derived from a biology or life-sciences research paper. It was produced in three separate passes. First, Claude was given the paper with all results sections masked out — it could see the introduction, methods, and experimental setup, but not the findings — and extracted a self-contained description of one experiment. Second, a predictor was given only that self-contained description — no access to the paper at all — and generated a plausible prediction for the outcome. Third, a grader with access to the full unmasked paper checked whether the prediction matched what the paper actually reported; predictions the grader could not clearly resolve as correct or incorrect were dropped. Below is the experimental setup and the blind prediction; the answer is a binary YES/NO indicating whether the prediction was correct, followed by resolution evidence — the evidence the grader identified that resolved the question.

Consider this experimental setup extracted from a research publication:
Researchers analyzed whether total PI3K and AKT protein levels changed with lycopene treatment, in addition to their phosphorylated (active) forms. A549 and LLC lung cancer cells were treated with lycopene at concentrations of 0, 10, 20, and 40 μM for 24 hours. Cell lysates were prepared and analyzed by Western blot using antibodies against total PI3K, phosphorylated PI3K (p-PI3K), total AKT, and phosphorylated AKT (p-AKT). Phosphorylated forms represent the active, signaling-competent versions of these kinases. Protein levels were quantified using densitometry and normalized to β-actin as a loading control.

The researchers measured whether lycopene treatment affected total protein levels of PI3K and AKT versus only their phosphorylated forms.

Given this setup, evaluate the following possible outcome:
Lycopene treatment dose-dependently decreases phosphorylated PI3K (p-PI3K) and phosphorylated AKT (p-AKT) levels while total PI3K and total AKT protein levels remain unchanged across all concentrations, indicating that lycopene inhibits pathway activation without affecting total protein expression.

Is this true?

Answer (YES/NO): YES